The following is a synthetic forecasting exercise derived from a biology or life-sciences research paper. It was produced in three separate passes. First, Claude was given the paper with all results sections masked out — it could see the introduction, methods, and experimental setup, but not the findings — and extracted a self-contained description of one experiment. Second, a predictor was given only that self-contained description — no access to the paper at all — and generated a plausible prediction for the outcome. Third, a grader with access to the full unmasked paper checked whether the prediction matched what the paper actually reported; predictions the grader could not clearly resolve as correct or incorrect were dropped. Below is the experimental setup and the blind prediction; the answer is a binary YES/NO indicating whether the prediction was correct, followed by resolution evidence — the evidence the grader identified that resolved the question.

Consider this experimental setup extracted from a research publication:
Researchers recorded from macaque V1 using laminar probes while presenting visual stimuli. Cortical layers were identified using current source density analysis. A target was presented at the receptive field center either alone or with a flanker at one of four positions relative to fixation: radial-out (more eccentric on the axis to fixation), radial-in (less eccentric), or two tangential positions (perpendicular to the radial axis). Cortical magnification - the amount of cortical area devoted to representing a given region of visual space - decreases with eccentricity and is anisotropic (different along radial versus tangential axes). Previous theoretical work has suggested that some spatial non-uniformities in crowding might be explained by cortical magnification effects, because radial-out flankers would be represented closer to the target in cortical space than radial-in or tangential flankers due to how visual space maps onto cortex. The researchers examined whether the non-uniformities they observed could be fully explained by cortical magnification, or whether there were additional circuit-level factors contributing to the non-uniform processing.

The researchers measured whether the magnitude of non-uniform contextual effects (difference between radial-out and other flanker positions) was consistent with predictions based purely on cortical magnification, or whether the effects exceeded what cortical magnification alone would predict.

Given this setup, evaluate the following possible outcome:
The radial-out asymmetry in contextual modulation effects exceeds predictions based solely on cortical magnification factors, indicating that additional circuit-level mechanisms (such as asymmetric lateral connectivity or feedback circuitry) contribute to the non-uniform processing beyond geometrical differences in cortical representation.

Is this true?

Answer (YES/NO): YES